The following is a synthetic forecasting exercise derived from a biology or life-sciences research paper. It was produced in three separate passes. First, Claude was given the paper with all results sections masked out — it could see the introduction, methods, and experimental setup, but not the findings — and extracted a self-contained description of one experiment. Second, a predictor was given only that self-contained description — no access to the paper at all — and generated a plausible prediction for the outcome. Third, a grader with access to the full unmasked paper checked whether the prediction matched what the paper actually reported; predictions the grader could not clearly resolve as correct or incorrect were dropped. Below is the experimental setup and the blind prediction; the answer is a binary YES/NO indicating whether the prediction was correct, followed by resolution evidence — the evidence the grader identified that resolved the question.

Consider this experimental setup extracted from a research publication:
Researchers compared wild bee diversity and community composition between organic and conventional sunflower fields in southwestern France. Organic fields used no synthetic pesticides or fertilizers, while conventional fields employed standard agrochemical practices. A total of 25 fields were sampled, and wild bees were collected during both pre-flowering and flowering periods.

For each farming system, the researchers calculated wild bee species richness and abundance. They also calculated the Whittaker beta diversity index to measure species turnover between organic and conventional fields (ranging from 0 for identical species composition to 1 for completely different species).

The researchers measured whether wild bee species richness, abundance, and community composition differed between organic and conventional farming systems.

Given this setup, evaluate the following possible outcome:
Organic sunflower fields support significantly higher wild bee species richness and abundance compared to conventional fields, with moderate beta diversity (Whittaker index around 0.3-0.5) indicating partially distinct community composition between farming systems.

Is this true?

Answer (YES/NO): NO